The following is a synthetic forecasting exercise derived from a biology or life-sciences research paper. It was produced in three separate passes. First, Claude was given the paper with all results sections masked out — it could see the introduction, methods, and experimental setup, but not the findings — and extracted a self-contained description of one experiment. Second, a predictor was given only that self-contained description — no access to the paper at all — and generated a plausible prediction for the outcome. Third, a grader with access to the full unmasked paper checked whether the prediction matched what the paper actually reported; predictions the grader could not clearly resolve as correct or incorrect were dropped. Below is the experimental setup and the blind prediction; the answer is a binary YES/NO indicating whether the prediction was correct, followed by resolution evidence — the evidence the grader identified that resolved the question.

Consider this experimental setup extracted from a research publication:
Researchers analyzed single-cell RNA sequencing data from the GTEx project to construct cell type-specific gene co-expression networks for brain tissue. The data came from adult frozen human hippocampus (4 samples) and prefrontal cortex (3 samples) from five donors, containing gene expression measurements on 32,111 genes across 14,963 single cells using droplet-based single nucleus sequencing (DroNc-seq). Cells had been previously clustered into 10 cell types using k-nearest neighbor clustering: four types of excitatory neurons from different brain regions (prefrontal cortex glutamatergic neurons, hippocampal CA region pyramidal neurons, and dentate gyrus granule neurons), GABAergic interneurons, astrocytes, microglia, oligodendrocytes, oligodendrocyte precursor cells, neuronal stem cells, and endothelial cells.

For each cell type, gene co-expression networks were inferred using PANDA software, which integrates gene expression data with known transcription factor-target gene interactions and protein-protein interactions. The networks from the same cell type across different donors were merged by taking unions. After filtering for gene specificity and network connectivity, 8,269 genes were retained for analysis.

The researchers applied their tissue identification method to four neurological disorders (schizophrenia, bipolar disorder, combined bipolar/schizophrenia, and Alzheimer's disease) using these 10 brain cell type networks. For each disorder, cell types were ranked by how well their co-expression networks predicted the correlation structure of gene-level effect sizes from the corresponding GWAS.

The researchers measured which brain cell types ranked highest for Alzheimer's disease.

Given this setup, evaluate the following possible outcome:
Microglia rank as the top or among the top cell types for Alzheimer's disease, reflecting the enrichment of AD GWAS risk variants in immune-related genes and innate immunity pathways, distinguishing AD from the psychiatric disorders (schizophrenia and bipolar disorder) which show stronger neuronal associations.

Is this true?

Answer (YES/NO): YES